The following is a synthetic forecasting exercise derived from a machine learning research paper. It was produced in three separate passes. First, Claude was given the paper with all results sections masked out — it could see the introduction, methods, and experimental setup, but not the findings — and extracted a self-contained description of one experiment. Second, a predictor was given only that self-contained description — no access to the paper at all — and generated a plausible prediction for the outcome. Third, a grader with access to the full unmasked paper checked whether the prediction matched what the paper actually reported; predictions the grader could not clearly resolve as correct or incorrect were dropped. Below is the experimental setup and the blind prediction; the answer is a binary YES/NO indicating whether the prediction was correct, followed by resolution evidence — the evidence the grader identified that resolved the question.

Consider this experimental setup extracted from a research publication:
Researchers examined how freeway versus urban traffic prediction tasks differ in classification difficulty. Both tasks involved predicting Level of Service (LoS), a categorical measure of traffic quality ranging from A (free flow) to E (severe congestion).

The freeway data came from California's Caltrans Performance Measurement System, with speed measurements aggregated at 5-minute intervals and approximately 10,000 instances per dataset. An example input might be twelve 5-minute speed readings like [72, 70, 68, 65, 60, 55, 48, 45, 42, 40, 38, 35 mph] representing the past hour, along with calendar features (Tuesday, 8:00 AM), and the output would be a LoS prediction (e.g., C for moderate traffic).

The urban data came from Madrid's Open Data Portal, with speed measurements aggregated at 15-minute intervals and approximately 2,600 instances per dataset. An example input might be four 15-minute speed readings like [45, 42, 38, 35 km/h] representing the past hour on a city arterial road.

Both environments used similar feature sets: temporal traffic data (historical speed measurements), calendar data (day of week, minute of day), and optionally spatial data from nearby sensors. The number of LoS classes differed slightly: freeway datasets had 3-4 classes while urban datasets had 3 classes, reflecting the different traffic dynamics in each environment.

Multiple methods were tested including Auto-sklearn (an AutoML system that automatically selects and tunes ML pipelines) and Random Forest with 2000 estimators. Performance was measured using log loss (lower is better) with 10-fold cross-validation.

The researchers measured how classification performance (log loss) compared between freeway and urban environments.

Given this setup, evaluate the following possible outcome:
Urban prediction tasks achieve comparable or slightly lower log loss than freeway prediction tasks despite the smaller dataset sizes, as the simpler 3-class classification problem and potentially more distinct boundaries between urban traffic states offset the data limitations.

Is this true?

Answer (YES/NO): NO